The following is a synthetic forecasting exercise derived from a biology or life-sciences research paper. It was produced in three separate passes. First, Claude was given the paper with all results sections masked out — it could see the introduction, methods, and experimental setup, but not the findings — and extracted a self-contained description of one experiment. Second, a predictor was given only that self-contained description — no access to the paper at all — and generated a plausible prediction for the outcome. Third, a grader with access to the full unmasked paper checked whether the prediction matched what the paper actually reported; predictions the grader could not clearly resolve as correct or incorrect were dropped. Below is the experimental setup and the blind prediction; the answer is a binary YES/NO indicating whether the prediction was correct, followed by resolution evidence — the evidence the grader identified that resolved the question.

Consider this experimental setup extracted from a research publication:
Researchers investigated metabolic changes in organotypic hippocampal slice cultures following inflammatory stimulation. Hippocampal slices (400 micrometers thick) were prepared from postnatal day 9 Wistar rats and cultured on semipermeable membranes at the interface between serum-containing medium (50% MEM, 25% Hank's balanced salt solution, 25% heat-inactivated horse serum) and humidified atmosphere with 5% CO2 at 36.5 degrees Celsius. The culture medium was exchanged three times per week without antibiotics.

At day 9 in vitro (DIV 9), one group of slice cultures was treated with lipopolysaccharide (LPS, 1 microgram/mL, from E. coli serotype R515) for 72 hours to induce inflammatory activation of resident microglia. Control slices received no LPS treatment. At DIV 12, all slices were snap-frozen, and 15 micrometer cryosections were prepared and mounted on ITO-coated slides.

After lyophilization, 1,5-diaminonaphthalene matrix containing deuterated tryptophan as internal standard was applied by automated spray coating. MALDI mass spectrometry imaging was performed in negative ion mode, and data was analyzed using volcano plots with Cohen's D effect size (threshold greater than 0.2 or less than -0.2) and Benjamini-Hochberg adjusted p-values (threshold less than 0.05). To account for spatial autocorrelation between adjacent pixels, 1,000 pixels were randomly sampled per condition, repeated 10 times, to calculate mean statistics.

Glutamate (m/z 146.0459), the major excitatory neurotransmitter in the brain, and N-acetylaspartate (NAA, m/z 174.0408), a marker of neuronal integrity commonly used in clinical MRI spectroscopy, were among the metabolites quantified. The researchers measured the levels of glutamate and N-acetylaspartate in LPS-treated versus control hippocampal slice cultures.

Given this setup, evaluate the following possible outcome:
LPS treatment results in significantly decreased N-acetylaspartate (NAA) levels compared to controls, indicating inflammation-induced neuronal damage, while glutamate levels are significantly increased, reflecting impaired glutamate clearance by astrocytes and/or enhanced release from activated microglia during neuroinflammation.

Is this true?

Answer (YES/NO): NO